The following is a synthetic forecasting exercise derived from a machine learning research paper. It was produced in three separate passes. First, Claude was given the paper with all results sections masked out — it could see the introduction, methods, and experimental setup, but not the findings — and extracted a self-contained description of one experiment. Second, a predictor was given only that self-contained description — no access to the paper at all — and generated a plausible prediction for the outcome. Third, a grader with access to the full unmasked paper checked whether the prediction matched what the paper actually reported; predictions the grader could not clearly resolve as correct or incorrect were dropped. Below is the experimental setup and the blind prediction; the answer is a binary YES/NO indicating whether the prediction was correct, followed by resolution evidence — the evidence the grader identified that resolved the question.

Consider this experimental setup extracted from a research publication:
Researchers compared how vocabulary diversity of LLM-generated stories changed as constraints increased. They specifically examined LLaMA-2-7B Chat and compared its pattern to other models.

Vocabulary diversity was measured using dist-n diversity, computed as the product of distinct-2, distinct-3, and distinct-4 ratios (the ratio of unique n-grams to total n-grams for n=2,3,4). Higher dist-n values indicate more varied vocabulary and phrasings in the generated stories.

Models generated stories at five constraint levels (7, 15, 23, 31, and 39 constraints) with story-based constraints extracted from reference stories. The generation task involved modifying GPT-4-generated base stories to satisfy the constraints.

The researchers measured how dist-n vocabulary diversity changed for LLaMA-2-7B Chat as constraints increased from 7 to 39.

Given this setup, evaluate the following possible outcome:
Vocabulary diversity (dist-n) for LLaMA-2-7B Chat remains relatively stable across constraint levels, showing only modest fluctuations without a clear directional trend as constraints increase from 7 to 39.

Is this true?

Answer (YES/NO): NO